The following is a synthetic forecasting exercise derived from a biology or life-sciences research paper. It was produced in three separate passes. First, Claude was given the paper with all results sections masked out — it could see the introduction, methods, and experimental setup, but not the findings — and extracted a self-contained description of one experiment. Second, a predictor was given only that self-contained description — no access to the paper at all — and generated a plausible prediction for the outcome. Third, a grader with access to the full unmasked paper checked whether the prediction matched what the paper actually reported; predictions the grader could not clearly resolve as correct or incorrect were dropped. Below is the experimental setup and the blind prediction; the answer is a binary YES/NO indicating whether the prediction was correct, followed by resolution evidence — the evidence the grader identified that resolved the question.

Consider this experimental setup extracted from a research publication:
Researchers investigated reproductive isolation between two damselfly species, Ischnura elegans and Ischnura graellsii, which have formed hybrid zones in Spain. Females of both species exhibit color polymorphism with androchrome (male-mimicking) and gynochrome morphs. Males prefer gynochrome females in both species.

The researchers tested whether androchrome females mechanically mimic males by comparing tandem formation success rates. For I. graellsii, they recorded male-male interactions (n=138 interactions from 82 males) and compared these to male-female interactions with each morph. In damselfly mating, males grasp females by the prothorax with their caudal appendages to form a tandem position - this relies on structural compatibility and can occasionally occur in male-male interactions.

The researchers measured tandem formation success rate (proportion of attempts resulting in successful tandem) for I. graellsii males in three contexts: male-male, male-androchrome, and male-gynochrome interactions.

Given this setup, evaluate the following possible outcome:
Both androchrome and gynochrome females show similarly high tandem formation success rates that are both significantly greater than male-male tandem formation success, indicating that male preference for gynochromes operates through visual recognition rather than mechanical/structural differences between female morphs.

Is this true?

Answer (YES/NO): YES